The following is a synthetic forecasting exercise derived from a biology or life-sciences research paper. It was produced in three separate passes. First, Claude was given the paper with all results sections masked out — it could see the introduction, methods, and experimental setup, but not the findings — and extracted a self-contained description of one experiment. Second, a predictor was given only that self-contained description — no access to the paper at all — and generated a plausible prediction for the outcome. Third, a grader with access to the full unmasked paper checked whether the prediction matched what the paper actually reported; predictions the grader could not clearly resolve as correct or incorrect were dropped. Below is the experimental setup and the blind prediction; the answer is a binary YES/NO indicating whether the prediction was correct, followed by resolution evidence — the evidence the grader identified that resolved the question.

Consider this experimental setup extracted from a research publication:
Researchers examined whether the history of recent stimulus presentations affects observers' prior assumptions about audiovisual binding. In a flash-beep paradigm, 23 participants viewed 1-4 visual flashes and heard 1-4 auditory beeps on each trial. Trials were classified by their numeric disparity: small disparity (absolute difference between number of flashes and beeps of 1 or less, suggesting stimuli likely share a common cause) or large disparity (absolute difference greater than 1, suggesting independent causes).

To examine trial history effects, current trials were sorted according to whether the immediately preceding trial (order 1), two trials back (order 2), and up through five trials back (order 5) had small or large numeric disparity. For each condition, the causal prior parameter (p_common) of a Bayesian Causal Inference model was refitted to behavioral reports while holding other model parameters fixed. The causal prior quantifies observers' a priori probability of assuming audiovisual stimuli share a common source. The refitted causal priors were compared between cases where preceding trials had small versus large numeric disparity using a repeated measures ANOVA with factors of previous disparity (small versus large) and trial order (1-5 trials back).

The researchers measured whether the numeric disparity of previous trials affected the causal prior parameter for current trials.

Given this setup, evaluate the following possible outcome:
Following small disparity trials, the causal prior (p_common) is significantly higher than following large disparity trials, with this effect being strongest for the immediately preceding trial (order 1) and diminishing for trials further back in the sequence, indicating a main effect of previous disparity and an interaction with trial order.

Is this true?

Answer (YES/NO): YES